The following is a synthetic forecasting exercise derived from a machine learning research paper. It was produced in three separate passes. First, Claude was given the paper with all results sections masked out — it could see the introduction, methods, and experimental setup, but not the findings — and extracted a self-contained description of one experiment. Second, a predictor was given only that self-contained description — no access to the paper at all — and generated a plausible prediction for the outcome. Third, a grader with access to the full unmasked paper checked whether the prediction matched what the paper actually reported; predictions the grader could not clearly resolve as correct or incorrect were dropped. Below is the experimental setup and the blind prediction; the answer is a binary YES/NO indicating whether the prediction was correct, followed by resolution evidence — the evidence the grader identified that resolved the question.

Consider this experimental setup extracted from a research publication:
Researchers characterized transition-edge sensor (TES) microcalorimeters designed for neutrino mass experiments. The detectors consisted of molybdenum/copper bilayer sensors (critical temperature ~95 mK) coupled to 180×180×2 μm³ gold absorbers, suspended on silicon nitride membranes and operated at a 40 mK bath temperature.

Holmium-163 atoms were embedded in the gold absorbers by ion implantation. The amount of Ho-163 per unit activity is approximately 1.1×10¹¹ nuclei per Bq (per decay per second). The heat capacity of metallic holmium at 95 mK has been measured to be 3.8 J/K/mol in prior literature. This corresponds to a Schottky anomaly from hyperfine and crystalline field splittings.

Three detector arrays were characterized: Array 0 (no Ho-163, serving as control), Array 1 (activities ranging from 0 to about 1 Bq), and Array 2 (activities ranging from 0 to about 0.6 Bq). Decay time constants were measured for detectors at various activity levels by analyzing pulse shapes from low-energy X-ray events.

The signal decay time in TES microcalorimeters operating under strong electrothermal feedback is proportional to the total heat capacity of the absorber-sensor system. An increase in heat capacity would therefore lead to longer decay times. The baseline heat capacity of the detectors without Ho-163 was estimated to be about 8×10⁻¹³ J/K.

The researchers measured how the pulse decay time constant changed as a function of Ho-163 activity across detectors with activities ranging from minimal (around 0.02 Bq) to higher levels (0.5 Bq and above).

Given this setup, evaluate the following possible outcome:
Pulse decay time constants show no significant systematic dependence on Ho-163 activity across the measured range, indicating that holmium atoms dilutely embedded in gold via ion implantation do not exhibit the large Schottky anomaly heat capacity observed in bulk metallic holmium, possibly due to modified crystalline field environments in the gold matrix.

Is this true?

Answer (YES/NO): NO